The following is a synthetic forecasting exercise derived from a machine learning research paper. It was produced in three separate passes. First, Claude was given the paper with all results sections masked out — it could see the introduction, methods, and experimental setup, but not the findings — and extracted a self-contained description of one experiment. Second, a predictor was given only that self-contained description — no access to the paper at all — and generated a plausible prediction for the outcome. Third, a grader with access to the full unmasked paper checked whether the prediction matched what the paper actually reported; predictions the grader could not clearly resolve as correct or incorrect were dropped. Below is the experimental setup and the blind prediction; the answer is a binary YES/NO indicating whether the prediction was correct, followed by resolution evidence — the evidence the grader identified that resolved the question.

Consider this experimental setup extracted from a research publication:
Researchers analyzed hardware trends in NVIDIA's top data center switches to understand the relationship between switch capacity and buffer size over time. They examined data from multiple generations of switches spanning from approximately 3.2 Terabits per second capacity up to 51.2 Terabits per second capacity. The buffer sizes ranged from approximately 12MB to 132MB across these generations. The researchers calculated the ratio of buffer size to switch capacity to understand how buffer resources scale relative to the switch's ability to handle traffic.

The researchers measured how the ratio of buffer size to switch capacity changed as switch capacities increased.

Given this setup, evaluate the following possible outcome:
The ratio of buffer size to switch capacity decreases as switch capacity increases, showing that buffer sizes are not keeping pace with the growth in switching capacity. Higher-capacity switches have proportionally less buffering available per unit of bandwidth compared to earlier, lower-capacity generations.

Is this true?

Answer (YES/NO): YES